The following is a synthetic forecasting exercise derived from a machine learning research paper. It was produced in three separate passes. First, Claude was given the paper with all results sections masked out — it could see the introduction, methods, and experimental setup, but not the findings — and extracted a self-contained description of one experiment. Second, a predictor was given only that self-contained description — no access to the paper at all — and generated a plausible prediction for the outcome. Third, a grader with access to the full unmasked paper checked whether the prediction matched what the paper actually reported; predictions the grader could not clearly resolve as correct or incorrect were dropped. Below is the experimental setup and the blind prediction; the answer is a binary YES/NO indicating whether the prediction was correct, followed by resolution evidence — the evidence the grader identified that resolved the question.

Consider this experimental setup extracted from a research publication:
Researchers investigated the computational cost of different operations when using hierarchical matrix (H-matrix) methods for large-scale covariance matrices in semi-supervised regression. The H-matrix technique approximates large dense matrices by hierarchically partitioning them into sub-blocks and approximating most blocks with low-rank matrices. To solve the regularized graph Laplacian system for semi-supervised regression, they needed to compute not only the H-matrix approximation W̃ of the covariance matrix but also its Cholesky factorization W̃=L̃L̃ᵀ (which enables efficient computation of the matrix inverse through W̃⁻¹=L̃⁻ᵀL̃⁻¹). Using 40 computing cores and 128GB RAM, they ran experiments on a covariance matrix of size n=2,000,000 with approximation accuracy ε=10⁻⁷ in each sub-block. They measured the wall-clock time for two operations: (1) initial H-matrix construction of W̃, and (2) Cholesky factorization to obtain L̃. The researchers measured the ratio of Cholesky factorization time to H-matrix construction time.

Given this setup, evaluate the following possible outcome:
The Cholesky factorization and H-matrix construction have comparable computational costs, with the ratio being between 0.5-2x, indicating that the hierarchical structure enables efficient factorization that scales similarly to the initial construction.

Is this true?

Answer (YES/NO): NO